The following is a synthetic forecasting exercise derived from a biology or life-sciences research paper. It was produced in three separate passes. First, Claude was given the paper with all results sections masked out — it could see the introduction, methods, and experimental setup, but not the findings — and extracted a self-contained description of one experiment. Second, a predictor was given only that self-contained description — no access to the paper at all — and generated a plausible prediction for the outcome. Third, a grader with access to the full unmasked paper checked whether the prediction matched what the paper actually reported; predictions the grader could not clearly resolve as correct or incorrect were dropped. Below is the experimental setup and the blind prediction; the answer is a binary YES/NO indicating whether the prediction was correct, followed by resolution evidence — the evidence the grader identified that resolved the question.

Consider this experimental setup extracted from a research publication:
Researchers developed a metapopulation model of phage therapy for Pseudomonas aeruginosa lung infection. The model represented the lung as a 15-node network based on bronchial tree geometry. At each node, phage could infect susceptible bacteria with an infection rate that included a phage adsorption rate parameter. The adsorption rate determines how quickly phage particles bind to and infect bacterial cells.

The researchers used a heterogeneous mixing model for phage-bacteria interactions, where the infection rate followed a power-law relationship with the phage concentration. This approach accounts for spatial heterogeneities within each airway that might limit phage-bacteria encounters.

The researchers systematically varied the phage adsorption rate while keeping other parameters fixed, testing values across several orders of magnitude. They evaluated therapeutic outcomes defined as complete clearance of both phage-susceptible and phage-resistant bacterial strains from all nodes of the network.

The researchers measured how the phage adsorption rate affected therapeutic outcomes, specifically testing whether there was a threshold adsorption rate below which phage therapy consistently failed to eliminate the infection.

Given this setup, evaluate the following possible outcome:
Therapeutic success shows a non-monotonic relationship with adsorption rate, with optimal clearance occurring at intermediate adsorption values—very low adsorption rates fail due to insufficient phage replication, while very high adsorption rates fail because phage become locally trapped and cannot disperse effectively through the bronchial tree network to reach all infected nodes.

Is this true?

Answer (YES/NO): NO